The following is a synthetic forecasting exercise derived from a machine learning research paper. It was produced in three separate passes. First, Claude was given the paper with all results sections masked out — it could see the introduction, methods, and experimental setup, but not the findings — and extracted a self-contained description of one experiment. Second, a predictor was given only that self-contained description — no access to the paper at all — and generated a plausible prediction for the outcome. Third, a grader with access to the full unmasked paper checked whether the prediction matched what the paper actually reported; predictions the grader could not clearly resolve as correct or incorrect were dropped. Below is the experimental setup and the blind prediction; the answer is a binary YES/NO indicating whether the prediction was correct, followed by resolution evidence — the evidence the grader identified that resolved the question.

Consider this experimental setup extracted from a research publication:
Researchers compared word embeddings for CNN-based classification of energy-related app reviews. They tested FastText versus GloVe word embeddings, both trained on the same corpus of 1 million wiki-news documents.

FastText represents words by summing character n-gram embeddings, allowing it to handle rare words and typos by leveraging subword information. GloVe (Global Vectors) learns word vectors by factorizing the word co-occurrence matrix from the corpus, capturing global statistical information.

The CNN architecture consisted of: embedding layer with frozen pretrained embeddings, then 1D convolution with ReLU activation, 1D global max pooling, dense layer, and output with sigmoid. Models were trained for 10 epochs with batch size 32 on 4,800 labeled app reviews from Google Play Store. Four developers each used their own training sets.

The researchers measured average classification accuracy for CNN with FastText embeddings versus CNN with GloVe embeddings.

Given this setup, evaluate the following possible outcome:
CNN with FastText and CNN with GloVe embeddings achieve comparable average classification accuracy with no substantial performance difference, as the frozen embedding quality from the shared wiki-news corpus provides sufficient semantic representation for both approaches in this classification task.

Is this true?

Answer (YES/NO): NO